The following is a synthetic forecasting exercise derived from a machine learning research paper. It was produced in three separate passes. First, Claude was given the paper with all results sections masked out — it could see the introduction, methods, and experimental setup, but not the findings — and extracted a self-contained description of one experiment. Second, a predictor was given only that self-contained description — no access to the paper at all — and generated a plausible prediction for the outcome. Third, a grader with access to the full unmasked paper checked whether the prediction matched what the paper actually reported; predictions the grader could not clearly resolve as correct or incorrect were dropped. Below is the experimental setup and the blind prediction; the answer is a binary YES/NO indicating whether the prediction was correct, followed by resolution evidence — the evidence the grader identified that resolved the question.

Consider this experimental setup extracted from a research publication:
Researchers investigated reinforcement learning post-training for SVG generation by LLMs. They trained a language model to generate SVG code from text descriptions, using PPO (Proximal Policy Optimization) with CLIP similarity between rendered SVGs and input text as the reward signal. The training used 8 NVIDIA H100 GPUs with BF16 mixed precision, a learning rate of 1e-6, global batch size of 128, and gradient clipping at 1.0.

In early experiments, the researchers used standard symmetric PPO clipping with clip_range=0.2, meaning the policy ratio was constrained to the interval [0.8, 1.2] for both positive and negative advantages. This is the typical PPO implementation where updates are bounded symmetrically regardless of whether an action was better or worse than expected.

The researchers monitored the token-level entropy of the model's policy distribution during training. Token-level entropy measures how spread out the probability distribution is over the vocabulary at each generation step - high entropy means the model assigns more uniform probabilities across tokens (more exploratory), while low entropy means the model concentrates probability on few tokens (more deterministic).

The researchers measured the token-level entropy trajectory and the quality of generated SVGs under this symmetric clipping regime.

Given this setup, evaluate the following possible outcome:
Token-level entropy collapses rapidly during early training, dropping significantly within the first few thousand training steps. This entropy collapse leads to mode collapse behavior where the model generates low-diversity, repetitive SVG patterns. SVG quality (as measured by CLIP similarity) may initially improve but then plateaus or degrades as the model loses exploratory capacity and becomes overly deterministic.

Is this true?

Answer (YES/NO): YES